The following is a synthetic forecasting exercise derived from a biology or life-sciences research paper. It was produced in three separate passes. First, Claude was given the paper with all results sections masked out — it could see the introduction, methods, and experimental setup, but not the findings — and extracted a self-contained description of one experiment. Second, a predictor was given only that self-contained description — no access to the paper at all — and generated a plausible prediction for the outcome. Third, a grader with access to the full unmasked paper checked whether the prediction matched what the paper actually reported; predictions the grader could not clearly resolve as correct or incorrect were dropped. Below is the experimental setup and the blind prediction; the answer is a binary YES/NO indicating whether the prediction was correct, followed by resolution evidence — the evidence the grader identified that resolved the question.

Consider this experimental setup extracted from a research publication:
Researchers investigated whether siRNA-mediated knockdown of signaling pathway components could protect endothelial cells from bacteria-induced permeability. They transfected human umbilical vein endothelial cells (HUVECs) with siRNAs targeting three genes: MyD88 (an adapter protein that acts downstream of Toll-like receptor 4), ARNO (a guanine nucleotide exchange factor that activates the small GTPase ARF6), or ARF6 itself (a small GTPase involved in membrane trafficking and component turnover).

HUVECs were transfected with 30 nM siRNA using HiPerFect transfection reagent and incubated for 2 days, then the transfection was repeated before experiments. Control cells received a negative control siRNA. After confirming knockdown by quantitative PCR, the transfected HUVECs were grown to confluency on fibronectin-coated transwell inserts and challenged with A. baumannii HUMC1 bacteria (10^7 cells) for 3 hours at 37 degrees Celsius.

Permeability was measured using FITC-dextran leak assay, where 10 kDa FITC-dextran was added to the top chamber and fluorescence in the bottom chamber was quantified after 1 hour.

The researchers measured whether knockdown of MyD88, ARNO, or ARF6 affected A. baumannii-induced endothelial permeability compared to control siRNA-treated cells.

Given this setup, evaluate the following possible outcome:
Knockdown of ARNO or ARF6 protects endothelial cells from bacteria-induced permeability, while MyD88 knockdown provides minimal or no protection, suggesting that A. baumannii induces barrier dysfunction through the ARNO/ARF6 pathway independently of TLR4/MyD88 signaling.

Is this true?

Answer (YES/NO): NO